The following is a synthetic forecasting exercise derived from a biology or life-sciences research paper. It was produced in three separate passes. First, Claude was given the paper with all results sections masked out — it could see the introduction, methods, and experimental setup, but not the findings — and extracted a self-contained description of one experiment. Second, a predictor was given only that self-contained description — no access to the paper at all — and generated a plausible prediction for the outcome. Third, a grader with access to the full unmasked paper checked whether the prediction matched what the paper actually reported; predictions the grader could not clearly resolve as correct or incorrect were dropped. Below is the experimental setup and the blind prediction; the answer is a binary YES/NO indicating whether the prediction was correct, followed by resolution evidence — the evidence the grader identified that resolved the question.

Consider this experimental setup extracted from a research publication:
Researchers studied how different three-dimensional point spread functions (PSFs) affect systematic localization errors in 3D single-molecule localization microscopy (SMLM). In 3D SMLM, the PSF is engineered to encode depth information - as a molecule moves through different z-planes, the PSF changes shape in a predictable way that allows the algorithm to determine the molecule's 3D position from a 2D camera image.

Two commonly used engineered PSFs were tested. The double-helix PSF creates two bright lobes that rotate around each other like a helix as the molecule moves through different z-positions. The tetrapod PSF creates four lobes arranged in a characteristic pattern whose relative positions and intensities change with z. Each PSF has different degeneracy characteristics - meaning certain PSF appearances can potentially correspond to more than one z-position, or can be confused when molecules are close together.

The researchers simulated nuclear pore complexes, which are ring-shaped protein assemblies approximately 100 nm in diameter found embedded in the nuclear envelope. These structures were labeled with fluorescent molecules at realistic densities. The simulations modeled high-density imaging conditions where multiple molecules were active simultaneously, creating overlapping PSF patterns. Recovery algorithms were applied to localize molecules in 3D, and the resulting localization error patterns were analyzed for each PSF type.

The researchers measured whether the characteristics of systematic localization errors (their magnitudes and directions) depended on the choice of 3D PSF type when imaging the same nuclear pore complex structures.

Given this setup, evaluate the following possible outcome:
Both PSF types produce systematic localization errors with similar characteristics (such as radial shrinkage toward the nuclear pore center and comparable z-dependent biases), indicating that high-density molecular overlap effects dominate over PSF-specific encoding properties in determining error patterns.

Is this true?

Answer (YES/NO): NO